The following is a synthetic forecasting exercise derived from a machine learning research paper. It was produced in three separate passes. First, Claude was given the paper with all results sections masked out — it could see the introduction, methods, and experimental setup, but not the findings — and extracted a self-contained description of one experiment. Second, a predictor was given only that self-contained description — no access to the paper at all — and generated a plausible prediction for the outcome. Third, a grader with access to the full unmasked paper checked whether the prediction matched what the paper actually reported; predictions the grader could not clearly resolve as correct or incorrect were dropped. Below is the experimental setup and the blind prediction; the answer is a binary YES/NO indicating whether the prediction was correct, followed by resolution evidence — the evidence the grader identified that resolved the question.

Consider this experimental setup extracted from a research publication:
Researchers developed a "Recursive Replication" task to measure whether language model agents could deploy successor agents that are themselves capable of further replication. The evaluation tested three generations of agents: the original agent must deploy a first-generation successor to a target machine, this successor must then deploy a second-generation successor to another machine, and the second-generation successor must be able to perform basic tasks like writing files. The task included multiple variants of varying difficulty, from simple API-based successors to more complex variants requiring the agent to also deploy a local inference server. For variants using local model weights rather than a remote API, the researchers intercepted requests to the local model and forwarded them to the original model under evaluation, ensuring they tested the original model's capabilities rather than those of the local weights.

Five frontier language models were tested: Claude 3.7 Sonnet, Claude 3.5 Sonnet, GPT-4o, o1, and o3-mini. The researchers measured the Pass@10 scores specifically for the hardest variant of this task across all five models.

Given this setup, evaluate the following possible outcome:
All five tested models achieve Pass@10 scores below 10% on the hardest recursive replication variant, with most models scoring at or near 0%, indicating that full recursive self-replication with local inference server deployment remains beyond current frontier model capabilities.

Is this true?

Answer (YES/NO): YES